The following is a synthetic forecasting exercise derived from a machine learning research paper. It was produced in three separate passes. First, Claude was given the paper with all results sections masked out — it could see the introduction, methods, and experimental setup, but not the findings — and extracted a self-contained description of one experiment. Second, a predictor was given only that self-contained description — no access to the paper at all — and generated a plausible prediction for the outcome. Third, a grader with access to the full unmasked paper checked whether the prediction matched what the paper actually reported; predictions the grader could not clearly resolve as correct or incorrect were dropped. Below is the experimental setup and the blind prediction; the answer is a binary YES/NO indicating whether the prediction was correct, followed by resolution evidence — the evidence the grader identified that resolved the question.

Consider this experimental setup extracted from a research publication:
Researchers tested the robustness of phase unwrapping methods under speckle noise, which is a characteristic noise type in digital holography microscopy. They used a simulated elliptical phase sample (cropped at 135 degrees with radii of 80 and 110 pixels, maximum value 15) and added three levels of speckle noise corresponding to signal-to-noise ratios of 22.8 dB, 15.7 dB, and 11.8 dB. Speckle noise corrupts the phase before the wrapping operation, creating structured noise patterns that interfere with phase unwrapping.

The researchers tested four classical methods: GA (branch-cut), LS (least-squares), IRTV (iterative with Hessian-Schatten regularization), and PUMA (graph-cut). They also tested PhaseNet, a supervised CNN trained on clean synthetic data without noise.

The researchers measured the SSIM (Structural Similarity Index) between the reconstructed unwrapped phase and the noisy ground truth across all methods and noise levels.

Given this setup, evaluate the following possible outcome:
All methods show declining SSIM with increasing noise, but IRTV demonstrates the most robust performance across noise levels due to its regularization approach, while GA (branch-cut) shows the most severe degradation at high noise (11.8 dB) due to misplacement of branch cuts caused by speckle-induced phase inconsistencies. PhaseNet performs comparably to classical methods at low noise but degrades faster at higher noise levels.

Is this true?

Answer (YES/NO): NO